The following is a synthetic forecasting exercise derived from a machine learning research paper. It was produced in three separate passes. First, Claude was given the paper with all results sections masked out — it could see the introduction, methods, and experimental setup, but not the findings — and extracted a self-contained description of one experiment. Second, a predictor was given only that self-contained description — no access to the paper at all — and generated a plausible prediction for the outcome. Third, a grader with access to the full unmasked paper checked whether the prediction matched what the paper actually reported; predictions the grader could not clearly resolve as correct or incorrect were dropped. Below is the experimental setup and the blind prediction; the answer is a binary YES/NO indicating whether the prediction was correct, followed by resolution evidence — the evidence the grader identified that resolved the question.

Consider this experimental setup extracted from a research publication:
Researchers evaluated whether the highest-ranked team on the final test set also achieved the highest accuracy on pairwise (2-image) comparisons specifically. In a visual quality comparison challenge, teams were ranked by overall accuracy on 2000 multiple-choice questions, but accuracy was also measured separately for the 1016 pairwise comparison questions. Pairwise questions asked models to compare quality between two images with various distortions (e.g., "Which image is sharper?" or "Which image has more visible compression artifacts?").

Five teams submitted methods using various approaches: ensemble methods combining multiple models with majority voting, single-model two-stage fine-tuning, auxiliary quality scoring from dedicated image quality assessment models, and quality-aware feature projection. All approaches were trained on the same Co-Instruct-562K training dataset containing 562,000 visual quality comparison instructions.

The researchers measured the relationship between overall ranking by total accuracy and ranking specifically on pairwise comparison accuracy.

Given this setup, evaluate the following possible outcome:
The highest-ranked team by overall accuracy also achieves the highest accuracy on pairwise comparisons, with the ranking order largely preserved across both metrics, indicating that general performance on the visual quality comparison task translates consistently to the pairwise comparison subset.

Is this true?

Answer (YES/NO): NO